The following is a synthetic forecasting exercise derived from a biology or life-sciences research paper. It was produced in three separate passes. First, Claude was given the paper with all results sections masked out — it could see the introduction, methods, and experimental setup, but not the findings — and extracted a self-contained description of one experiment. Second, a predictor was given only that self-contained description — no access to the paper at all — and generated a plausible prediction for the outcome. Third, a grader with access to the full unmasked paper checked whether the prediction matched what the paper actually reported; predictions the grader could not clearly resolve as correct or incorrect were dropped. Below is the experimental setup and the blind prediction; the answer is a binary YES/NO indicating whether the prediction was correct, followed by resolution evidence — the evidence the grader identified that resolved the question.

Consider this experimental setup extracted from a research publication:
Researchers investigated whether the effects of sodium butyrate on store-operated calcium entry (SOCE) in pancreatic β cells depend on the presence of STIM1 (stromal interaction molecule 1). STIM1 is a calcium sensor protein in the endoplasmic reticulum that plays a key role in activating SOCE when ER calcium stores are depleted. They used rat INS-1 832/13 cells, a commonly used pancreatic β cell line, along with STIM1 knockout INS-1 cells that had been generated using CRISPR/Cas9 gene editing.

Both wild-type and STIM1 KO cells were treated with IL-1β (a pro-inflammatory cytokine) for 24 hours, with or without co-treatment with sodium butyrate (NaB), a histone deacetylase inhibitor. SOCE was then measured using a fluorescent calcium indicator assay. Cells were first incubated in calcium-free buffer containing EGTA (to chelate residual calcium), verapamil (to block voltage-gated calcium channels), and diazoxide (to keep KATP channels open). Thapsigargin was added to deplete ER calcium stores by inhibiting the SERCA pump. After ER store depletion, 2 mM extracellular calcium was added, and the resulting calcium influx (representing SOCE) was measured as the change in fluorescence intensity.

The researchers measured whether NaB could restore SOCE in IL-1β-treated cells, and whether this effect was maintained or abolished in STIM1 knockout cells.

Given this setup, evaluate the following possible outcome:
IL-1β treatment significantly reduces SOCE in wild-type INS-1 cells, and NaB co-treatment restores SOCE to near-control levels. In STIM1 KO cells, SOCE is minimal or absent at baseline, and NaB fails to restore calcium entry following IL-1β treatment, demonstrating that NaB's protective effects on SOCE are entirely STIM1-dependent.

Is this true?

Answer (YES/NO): YES